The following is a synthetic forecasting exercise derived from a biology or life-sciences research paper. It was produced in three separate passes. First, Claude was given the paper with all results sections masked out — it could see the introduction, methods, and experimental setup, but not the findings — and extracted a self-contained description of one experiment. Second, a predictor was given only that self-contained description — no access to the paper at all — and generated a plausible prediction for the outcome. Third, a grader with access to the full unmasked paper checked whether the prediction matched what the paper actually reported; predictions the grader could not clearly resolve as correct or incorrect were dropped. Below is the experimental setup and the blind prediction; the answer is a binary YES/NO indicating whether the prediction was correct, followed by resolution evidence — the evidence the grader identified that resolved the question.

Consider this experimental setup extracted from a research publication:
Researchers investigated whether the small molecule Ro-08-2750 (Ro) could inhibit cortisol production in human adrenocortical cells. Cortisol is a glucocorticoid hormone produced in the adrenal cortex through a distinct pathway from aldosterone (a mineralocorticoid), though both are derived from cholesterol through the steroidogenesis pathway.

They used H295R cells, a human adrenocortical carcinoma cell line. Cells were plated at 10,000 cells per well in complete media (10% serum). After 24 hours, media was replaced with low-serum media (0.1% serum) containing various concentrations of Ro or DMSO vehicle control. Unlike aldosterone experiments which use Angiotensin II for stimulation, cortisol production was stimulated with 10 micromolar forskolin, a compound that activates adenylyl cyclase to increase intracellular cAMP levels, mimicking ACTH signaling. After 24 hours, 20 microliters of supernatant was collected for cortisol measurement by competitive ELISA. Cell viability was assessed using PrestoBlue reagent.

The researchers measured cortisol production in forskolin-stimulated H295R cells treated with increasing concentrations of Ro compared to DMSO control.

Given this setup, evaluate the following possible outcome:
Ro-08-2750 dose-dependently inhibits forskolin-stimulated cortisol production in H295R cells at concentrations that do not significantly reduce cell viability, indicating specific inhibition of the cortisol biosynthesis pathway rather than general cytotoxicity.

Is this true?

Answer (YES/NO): YES